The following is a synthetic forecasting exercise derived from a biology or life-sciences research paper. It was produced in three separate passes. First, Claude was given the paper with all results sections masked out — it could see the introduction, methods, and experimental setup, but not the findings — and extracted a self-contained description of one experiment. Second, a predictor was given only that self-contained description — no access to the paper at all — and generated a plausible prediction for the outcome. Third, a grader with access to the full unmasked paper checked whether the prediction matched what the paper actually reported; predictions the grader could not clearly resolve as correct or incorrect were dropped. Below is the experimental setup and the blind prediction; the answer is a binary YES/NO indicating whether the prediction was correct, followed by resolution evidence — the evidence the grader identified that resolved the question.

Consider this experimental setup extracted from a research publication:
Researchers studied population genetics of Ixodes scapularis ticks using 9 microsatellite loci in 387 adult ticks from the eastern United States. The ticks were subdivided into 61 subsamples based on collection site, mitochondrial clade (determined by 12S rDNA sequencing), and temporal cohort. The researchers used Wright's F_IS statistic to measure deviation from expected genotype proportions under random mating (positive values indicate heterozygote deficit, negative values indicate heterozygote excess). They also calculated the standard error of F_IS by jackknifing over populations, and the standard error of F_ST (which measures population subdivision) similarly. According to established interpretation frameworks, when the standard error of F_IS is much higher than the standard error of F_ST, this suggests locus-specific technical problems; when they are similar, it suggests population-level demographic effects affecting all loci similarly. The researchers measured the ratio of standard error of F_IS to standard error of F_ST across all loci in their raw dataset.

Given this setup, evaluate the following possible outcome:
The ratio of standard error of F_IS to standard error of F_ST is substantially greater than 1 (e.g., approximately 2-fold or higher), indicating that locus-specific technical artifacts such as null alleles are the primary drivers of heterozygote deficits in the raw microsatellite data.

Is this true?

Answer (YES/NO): YES